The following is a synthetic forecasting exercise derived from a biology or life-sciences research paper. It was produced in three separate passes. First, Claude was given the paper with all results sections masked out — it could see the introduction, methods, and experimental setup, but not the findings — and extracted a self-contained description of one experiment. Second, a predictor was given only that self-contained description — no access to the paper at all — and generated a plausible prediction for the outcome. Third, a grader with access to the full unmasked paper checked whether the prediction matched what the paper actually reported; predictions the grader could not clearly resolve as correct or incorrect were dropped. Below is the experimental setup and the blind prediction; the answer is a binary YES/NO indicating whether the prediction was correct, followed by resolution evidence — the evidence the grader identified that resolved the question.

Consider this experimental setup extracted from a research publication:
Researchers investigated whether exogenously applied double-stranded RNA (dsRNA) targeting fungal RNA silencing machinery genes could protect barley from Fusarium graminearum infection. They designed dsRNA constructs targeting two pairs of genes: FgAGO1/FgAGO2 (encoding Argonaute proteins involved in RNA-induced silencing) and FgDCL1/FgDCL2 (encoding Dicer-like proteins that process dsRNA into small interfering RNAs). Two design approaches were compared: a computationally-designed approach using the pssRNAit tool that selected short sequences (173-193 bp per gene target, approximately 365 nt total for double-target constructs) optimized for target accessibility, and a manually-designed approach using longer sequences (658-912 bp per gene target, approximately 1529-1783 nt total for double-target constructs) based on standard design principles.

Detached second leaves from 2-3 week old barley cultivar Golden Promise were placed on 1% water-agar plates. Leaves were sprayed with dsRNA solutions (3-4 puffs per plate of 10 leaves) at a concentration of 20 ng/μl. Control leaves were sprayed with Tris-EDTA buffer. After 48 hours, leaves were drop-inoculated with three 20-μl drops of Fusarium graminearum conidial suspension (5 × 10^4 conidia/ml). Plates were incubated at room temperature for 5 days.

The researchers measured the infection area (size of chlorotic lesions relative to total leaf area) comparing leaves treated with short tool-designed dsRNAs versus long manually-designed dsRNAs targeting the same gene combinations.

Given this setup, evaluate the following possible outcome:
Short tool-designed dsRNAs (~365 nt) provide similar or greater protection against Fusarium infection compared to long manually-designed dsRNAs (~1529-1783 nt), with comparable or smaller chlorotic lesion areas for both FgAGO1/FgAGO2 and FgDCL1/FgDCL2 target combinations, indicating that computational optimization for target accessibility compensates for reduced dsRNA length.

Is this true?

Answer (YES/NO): NO